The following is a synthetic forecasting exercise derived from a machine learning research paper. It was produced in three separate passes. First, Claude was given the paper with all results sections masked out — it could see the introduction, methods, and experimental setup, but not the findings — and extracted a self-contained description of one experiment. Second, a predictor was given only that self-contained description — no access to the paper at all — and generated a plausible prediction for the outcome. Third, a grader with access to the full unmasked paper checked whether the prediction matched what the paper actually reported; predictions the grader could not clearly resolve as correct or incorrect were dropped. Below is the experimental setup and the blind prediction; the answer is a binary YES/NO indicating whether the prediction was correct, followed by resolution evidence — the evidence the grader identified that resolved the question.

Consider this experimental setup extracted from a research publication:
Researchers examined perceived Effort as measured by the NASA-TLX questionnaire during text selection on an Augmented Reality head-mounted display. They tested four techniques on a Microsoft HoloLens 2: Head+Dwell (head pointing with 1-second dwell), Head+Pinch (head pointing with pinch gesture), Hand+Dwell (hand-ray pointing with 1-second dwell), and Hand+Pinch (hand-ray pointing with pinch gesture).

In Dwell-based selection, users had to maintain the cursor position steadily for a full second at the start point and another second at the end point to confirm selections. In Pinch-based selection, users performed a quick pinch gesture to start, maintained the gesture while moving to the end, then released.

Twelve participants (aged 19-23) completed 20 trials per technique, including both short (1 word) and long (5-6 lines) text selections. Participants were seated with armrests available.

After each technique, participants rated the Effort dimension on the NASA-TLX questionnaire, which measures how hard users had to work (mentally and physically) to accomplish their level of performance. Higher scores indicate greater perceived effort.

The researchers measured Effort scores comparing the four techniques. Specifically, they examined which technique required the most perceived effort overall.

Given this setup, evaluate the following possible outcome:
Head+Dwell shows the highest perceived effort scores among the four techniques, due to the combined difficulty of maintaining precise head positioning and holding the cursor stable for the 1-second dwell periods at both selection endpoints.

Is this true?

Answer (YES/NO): NO